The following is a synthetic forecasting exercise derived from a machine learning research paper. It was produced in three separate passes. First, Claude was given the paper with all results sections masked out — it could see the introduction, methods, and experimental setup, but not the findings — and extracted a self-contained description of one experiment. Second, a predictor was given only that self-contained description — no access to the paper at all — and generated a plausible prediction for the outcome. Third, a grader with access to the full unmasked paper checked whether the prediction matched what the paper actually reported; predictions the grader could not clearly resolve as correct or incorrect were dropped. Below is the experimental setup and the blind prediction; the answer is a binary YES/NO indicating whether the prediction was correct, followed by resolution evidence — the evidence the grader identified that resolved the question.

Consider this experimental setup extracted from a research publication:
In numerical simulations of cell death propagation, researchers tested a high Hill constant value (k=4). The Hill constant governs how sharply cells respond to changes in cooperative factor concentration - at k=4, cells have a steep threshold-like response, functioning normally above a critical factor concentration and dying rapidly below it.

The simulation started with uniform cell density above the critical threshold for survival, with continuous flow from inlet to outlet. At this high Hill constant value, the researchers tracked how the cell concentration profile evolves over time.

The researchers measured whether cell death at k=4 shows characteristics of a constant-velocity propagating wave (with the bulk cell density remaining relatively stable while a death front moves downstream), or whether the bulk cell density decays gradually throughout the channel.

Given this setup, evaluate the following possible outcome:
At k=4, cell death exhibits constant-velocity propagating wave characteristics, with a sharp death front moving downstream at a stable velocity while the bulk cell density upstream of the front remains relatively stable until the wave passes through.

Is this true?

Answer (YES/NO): YES